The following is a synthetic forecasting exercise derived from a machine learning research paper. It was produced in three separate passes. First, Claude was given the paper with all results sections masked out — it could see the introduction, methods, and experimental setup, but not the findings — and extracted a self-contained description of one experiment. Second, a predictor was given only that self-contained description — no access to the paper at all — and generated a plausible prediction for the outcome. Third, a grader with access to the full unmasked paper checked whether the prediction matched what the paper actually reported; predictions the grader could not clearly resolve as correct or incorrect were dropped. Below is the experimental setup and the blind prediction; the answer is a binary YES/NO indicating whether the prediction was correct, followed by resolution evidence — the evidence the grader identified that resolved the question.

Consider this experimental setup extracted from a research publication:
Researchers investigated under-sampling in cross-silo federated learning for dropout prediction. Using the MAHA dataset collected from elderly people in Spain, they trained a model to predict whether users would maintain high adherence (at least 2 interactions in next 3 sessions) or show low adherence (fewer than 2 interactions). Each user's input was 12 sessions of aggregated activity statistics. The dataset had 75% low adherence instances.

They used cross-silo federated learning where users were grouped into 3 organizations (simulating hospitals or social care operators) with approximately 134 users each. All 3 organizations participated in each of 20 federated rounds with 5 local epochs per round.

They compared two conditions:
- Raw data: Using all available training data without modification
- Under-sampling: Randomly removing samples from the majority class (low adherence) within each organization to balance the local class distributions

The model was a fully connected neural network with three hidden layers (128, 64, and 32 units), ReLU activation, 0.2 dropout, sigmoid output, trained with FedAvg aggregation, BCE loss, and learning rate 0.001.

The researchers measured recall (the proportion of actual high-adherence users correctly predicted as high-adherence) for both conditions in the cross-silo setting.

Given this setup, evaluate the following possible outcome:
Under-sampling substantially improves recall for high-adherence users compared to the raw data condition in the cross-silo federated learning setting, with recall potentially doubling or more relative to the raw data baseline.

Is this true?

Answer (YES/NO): YES